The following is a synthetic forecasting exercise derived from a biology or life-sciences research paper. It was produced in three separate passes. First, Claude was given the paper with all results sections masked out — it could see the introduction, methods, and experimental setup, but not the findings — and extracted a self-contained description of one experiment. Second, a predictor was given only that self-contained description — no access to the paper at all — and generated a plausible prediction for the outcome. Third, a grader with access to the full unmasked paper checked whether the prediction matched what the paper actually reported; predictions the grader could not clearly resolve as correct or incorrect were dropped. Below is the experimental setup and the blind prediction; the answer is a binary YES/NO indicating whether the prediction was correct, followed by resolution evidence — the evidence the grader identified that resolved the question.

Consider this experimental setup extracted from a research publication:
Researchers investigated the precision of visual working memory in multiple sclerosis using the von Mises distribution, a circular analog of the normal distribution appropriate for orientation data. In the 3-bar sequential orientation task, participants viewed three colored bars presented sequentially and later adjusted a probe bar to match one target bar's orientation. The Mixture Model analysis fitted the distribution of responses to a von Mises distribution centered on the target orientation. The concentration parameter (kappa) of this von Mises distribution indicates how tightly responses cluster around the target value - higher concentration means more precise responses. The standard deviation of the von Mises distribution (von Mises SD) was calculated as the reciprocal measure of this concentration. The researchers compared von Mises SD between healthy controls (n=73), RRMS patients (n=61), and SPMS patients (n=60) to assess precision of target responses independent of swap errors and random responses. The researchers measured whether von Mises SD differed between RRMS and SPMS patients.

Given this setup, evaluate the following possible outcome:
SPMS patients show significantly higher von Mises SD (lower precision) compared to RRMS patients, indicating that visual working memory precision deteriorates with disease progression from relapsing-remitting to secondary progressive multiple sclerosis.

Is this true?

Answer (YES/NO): NO